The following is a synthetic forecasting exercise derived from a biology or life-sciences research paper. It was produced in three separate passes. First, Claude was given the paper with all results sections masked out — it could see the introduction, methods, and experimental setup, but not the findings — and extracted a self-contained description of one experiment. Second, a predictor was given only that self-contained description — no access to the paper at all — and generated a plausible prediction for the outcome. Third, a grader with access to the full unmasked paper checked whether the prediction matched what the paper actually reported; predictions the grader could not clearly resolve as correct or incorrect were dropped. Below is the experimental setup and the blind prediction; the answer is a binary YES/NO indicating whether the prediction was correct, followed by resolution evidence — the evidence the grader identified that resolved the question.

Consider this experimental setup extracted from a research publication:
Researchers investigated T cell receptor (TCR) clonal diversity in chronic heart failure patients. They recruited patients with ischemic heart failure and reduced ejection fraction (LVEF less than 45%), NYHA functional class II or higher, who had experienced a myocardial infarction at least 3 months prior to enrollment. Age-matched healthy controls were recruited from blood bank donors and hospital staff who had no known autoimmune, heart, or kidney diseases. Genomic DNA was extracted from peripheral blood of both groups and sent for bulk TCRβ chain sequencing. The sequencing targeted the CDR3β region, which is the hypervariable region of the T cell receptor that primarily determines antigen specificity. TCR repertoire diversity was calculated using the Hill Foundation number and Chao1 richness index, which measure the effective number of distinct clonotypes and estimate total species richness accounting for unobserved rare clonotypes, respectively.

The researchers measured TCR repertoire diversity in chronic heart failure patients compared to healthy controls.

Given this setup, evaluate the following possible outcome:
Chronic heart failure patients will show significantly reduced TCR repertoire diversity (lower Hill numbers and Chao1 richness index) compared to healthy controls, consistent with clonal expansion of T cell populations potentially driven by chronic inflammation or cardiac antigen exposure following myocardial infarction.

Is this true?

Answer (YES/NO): YES